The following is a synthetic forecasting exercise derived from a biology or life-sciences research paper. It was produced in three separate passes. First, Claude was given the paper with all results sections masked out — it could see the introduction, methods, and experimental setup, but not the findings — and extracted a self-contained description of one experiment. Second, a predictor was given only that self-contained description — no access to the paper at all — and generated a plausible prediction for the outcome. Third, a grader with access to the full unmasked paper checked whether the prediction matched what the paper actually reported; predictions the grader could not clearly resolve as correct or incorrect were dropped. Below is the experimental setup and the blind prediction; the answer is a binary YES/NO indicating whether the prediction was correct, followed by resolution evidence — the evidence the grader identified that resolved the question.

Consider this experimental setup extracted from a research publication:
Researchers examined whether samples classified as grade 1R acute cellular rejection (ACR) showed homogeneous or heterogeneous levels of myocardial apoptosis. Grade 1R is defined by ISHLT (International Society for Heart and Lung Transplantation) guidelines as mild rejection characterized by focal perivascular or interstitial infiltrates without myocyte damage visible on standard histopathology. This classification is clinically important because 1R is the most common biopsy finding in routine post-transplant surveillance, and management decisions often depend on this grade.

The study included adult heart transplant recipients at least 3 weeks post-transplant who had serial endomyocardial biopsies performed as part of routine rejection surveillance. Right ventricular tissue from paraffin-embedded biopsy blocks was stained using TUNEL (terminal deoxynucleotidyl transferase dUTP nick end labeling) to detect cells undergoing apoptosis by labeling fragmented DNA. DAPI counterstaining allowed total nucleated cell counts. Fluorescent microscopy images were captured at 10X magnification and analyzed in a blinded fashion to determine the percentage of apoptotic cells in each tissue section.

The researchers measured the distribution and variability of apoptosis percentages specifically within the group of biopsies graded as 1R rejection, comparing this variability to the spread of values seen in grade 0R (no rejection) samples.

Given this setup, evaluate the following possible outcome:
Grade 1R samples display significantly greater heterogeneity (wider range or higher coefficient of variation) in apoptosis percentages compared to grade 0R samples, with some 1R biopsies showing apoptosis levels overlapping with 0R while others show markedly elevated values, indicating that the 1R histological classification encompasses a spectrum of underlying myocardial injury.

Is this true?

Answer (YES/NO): YES